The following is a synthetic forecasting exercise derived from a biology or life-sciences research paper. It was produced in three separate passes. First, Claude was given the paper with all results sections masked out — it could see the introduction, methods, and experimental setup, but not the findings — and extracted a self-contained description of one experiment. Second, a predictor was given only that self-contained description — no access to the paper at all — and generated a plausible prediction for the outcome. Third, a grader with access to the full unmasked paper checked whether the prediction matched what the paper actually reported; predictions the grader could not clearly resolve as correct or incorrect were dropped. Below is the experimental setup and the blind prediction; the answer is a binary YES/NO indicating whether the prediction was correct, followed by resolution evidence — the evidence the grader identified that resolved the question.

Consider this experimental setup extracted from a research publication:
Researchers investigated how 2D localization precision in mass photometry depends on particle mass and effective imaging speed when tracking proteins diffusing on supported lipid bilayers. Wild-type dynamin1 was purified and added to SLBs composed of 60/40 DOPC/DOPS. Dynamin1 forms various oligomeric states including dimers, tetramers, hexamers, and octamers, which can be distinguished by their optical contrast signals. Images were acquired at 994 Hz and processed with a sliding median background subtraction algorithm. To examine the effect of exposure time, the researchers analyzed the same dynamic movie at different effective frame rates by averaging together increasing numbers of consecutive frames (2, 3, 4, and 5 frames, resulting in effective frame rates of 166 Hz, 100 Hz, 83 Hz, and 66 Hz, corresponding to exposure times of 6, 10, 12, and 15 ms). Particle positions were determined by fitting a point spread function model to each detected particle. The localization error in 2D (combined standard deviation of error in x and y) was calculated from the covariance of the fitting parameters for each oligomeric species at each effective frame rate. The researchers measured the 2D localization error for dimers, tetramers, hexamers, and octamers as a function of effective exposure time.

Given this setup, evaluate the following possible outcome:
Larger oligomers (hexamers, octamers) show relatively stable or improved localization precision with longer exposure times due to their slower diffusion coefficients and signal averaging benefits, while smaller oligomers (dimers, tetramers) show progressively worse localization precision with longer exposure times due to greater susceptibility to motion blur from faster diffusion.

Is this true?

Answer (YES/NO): NO